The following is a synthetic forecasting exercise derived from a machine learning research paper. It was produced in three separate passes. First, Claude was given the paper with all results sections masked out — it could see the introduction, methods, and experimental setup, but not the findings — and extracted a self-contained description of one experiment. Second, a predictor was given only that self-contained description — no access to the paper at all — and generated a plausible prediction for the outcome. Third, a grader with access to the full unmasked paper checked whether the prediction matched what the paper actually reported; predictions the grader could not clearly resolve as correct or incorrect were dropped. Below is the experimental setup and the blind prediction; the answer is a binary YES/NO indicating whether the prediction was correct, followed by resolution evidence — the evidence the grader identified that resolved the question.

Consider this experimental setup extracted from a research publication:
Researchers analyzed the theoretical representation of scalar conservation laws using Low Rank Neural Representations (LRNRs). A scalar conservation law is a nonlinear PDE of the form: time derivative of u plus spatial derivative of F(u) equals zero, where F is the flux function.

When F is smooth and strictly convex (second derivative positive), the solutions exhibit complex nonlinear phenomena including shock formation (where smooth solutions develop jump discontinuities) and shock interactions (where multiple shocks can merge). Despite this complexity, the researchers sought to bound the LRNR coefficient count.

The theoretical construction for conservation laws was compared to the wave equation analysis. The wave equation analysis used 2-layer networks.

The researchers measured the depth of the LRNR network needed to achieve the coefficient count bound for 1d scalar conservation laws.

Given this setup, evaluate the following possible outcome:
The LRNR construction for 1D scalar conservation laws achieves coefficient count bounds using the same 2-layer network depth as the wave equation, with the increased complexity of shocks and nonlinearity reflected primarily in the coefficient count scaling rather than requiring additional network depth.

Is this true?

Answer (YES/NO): NO